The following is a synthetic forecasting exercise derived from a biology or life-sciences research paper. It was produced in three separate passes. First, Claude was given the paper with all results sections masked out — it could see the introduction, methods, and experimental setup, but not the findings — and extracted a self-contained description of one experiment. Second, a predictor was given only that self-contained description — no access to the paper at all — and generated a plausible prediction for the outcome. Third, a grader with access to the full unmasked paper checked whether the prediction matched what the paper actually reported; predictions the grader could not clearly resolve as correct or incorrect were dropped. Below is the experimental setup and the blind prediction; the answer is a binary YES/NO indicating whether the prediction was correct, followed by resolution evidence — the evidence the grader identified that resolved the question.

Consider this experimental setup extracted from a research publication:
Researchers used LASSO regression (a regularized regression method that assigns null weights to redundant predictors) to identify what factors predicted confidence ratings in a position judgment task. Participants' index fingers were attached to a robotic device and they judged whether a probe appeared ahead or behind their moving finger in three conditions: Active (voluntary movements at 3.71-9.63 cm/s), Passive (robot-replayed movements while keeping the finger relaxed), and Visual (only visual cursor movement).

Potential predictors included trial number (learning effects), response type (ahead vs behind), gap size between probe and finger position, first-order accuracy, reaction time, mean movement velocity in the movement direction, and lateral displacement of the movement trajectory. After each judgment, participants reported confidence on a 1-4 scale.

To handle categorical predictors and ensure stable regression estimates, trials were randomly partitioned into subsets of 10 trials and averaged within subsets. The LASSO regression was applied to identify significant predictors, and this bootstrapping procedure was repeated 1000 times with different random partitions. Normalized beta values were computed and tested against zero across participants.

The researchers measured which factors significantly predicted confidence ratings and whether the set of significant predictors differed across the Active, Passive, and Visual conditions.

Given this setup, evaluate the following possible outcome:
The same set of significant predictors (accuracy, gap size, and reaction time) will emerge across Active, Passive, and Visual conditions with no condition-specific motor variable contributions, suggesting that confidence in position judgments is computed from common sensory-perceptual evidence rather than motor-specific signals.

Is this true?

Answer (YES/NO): NO